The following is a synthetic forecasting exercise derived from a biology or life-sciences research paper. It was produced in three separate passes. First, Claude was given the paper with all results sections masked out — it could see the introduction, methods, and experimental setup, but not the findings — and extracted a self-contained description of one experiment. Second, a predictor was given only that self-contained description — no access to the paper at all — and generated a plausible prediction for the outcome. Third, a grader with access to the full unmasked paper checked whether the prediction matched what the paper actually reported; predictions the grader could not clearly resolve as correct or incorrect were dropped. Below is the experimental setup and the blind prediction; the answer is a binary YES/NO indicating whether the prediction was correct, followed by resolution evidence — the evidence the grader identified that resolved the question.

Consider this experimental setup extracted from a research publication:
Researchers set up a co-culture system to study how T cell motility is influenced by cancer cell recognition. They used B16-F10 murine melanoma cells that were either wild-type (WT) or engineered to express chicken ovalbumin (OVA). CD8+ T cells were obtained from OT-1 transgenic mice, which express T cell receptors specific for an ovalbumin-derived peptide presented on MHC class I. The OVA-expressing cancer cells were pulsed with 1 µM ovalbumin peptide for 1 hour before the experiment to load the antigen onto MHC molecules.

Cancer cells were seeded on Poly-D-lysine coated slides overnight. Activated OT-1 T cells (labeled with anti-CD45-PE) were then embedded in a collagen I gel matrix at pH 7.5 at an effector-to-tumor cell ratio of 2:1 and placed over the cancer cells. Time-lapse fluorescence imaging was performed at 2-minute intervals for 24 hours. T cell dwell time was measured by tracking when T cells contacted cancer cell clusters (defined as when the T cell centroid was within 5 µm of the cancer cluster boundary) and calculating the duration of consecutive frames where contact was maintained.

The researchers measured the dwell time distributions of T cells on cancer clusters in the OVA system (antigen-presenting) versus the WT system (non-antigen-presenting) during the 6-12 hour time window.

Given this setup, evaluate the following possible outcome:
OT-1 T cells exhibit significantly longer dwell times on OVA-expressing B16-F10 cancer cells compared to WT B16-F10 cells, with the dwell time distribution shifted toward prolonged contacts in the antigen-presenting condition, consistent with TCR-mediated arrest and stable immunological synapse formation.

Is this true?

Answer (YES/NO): YES